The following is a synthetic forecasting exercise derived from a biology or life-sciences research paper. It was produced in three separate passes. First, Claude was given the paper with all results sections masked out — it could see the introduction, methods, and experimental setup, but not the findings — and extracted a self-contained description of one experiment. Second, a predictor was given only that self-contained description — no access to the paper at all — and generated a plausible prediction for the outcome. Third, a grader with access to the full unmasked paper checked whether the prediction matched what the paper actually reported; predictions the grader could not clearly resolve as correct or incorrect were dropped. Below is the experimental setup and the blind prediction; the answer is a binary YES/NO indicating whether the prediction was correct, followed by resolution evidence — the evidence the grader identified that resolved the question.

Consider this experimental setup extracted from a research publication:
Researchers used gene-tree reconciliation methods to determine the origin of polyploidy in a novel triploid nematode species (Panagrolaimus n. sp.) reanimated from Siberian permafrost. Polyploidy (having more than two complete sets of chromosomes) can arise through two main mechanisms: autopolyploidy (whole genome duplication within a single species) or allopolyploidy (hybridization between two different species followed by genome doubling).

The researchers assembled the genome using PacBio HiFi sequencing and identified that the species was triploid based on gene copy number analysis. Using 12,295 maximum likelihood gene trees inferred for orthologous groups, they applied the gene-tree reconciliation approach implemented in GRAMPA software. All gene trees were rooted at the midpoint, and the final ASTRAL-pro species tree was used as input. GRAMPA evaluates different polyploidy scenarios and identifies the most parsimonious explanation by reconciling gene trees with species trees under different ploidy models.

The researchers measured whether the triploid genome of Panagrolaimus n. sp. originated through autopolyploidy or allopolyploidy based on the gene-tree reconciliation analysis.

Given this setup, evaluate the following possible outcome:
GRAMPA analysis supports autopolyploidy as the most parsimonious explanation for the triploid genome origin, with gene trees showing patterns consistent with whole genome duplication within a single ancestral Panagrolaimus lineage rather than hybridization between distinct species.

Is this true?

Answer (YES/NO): NO